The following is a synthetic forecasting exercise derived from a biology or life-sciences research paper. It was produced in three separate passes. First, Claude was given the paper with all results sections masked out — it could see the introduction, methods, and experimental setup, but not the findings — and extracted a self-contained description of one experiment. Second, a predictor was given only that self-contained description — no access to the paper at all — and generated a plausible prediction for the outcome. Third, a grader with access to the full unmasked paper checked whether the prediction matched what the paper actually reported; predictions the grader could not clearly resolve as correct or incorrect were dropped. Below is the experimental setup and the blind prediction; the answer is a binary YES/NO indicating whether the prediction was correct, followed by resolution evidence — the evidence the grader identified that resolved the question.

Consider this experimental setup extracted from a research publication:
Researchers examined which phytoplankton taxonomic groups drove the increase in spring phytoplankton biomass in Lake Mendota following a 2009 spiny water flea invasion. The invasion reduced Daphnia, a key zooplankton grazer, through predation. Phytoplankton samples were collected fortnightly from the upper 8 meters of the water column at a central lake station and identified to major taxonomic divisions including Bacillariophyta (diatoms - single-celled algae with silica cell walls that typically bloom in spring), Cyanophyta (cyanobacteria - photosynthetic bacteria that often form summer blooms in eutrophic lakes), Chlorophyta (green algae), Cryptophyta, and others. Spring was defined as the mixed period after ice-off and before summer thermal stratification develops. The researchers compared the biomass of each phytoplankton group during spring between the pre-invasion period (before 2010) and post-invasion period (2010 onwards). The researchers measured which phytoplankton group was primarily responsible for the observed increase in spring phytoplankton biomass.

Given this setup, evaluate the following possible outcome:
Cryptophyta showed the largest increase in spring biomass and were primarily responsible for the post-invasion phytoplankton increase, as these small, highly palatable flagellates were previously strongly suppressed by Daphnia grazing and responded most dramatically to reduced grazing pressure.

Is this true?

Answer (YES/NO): NO